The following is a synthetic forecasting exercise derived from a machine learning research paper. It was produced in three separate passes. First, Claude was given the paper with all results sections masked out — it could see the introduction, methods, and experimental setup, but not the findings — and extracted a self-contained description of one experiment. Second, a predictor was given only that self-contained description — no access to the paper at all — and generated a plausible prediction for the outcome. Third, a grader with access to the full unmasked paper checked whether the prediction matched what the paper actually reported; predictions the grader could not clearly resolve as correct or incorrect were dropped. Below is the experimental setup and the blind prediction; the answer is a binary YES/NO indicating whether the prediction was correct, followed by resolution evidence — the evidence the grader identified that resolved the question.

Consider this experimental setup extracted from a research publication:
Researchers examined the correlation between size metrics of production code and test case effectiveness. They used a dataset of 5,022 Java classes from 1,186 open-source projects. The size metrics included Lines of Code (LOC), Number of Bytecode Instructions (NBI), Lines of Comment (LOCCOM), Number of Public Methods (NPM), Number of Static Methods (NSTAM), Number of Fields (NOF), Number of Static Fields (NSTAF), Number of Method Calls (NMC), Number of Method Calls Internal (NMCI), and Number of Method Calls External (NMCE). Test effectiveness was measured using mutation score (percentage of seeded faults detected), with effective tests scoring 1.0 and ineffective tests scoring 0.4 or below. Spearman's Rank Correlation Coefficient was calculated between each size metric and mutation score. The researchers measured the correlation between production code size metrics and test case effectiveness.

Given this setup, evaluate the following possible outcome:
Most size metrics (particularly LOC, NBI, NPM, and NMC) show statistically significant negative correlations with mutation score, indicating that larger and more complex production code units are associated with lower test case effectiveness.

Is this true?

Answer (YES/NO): NO